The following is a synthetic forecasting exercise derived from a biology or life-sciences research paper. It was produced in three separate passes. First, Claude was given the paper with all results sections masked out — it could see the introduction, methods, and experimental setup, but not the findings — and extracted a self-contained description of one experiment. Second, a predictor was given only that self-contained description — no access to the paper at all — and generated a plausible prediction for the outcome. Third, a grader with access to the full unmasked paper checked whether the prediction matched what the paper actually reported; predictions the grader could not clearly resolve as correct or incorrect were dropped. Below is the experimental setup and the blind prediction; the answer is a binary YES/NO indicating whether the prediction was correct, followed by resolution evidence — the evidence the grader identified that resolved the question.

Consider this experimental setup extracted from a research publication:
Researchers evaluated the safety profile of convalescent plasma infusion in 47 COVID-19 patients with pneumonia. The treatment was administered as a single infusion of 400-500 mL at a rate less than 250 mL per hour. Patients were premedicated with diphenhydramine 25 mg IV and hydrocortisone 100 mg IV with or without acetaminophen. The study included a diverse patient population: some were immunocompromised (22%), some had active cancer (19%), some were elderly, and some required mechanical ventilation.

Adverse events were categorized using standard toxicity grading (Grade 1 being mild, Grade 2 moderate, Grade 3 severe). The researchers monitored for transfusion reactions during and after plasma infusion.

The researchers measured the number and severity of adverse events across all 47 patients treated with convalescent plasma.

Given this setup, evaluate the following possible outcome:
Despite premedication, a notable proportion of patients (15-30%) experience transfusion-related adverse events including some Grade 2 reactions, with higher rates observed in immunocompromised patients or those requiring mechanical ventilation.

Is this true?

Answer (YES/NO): NO